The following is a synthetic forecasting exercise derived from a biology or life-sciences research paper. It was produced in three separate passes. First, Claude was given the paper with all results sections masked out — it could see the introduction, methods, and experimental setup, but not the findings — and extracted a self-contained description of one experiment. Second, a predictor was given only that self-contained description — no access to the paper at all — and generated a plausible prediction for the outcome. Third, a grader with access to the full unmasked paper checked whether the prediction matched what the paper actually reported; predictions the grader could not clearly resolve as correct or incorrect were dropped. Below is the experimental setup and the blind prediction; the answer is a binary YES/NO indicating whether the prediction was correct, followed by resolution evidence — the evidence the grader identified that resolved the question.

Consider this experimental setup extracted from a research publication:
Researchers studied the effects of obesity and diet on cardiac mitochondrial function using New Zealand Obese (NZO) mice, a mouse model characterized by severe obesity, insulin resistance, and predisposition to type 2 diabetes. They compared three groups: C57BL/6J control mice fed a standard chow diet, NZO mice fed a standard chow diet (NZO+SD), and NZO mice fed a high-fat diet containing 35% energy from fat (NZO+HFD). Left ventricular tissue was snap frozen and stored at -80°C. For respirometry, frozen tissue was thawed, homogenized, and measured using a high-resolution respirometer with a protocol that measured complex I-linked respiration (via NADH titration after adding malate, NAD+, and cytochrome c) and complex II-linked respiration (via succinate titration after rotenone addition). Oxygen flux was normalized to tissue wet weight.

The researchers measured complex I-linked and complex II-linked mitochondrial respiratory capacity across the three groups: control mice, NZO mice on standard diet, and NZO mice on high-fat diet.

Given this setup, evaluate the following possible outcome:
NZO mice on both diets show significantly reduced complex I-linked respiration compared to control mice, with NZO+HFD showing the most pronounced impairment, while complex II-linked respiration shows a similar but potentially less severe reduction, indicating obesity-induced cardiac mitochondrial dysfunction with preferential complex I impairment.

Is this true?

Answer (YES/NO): NO